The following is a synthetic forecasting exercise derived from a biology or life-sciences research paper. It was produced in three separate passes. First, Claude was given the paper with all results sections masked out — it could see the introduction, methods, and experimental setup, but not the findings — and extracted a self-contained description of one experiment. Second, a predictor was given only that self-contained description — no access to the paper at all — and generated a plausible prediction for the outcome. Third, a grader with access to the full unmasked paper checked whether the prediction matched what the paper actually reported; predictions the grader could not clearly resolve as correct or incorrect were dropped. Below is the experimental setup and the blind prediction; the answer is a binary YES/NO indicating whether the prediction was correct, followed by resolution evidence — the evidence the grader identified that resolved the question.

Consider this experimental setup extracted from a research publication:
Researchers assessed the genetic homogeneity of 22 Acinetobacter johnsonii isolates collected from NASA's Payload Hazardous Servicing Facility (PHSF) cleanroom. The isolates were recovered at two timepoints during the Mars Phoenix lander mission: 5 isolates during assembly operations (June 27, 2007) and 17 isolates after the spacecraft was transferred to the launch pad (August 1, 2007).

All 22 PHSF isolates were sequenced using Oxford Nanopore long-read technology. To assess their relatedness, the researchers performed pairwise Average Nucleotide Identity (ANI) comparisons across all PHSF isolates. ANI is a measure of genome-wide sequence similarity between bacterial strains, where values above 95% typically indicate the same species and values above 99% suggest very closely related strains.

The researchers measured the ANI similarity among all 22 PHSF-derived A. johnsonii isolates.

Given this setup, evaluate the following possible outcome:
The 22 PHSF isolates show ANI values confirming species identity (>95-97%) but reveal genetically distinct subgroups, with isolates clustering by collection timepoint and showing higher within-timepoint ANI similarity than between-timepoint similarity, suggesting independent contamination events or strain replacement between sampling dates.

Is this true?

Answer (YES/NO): NO